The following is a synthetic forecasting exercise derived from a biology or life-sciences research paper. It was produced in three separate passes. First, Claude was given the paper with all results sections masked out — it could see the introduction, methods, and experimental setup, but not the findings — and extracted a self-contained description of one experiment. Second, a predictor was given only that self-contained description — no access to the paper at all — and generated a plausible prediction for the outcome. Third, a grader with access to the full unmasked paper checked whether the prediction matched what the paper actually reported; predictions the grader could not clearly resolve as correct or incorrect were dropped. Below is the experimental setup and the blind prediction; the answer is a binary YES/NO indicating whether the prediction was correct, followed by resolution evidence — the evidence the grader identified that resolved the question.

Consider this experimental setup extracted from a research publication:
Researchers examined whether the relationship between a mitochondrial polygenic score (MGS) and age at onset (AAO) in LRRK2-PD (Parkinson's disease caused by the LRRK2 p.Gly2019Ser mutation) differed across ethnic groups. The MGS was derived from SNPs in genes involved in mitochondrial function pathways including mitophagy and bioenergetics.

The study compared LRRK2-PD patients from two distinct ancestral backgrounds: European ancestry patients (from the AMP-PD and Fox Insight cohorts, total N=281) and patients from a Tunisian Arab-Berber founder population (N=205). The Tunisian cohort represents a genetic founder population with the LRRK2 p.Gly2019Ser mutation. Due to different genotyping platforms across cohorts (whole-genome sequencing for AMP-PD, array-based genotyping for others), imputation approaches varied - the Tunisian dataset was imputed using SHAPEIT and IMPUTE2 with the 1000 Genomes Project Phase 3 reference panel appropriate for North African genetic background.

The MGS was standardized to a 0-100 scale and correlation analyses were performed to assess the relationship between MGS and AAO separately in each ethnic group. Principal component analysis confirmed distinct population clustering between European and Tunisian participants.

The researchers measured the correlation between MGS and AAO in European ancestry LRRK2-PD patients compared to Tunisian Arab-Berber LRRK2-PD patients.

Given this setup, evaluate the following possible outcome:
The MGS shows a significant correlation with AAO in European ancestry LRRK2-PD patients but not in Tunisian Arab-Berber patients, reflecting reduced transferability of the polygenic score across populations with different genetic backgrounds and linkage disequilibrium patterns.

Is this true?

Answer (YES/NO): YES